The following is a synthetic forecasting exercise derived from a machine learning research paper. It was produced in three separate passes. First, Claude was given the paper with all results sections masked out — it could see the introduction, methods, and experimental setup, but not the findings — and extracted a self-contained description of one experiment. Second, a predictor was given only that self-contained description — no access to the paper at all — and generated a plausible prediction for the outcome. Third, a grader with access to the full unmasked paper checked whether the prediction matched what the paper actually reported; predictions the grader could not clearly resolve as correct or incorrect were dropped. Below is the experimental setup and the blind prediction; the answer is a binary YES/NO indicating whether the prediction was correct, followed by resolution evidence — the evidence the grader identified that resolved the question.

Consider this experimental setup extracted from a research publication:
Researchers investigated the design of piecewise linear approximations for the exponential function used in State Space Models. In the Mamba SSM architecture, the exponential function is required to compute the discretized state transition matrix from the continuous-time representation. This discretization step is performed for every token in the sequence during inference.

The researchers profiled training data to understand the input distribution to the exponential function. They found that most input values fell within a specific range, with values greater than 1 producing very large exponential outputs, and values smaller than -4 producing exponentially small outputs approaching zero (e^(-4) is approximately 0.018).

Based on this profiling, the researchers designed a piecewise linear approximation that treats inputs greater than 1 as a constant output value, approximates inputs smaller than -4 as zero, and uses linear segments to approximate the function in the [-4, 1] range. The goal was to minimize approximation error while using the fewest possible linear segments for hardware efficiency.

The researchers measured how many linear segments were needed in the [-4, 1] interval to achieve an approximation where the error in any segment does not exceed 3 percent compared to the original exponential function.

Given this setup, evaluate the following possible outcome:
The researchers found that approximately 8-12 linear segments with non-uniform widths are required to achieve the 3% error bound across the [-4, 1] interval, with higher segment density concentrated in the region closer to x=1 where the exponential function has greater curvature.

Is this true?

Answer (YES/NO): NO